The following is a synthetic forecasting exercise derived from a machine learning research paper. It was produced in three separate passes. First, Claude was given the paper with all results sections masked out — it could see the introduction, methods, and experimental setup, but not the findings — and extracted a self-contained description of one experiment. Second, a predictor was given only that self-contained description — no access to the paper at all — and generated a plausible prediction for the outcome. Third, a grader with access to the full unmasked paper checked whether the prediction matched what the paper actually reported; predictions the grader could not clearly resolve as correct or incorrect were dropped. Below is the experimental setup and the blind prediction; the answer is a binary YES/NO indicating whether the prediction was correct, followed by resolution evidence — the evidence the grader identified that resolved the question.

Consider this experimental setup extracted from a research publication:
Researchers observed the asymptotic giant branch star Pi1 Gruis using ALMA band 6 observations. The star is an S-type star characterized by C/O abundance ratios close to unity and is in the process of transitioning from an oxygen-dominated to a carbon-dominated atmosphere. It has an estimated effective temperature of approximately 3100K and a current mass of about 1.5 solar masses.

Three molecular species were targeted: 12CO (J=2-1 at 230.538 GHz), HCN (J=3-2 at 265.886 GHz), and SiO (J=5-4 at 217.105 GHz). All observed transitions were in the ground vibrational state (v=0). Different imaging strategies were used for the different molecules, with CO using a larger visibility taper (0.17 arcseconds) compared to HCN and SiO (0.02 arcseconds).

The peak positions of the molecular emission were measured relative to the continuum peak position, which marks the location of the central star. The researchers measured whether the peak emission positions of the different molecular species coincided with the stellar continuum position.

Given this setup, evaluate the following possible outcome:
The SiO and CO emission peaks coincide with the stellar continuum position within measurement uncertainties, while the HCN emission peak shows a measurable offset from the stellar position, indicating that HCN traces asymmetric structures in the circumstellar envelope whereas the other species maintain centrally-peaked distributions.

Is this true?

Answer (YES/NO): YES